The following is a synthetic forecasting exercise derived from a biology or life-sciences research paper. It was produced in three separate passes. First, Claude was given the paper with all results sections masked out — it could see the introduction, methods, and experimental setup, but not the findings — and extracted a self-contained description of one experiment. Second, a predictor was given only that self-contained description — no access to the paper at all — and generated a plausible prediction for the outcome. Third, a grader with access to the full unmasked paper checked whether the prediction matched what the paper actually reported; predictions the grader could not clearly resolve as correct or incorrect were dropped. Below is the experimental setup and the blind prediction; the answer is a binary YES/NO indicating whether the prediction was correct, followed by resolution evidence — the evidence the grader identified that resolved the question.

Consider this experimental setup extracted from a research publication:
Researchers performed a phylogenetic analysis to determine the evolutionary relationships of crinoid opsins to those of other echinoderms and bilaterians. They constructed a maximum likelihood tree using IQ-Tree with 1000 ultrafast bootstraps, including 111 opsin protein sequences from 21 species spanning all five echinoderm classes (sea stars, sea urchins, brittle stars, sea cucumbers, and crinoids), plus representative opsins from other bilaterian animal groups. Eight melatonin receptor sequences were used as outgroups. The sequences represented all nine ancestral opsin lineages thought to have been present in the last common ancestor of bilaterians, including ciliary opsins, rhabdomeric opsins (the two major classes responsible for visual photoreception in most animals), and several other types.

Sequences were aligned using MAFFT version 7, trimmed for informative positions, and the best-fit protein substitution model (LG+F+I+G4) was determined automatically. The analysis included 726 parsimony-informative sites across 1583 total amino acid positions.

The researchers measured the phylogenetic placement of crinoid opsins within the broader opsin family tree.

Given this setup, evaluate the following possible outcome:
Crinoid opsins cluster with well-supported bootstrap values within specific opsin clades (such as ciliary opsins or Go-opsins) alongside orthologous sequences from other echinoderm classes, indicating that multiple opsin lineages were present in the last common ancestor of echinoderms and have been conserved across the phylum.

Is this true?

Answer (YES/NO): NO